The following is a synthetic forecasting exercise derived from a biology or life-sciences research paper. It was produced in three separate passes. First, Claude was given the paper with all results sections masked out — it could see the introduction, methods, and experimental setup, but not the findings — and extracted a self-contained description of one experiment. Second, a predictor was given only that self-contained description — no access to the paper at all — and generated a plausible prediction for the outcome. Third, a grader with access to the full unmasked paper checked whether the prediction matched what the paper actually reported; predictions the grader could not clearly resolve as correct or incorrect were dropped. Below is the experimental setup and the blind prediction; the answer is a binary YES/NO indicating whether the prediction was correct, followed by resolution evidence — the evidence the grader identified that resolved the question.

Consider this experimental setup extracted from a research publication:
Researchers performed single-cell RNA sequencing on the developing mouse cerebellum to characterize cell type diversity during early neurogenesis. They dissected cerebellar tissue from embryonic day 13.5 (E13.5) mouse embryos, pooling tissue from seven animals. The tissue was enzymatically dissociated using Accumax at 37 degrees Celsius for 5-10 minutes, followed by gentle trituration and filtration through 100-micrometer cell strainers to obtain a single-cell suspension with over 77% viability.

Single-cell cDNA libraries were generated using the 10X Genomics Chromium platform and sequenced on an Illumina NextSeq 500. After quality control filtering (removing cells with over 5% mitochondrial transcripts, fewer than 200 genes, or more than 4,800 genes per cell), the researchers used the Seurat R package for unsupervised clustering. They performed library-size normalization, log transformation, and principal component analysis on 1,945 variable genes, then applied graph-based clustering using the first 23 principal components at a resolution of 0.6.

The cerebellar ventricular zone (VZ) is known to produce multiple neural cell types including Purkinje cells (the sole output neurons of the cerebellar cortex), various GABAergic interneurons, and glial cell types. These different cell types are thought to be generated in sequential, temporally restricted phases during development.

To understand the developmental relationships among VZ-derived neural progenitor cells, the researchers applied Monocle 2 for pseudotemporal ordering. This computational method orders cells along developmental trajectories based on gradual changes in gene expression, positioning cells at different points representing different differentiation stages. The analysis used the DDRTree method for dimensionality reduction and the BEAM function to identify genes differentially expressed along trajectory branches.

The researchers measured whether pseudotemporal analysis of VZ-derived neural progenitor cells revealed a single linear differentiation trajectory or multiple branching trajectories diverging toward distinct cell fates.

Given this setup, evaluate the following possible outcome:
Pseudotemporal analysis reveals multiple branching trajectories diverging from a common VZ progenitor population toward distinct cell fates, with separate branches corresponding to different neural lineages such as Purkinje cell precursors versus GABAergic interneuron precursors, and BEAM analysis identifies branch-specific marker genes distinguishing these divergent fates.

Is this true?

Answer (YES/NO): NO